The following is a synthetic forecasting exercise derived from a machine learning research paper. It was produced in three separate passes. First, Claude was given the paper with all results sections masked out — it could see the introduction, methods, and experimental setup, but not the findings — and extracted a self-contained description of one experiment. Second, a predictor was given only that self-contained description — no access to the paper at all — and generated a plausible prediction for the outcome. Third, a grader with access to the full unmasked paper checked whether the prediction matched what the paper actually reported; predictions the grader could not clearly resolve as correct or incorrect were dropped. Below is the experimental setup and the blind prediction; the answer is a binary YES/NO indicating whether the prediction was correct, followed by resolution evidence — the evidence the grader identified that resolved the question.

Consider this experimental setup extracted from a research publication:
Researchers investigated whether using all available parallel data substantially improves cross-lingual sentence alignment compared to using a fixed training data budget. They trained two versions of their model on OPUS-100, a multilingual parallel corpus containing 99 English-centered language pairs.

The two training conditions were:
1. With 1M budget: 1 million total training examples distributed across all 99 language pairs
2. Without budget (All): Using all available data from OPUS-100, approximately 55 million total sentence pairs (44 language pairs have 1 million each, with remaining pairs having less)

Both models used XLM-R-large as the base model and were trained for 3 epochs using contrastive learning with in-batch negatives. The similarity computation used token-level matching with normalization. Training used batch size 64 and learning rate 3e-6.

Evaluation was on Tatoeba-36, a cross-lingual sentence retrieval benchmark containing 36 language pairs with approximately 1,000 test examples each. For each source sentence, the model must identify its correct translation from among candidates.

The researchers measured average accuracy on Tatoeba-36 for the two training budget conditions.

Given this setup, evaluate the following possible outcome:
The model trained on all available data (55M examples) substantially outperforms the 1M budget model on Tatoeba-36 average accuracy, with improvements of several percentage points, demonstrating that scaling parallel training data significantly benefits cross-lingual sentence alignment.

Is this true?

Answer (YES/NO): NO